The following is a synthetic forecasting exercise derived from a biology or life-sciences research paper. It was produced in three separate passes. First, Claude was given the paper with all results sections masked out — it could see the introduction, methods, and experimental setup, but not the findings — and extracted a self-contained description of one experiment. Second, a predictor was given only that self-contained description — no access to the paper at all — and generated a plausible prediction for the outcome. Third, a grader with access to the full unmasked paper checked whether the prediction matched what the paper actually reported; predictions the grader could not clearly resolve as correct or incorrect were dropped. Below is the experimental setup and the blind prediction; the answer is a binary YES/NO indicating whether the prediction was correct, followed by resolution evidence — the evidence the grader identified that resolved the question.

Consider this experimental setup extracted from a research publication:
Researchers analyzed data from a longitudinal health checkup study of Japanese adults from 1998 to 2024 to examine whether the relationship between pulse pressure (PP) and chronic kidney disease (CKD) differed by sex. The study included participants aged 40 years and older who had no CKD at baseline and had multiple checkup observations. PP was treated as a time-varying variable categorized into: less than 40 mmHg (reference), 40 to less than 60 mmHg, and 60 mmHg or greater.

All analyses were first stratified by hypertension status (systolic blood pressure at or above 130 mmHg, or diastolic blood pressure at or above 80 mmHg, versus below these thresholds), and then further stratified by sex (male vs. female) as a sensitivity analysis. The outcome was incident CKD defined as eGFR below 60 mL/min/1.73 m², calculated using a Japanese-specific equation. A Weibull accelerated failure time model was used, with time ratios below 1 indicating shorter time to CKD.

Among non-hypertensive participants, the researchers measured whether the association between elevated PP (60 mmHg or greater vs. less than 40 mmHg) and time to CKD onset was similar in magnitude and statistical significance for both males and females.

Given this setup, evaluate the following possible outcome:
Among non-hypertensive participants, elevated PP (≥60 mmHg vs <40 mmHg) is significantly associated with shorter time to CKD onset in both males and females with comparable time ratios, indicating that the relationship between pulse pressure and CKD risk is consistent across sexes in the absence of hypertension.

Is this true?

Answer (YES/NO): NO